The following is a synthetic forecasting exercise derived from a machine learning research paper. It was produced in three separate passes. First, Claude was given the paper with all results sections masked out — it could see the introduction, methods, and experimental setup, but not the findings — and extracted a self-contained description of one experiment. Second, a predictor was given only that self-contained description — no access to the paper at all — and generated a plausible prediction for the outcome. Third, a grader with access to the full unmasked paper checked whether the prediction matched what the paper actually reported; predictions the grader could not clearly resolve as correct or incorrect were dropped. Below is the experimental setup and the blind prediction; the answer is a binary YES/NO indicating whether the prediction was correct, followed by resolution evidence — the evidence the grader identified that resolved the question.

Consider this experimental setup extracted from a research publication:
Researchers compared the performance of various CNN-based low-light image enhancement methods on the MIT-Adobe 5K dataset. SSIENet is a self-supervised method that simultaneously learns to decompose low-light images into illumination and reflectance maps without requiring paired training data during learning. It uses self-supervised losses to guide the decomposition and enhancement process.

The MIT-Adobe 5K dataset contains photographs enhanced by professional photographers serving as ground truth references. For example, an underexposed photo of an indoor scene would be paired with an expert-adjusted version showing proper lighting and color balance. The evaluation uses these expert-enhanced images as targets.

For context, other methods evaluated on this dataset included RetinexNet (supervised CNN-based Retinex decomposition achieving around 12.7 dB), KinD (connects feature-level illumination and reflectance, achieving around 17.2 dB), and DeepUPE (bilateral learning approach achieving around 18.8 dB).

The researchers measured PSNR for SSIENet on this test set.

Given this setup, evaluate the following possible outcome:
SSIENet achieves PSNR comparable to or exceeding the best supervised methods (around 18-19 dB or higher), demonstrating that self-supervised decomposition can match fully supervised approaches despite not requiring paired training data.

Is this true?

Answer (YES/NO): NO